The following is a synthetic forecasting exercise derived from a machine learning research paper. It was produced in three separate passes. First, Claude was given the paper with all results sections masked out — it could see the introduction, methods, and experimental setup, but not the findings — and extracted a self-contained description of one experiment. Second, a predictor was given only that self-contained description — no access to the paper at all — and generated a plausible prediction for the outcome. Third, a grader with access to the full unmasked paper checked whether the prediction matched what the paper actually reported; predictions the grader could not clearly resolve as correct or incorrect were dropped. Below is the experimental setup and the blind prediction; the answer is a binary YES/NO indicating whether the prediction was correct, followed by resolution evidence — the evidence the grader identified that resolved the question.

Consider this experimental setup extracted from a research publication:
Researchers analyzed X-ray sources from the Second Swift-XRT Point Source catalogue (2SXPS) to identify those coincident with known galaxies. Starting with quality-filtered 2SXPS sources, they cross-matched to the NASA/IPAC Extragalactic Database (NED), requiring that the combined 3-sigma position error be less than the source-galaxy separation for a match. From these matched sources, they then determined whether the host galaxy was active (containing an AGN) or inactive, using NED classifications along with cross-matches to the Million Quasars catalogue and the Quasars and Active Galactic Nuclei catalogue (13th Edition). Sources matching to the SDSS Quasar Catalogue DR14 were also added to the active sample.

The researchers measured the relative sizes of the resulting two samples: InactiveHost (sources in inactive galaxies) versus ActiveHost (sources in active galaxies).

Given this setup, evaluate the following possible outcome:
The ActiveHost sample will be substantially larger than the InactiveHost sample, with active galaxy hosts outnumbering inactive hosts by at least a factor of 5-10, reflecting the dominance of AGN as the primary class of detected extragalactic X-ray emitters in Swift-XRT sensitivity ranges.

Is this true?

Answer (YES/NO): NO